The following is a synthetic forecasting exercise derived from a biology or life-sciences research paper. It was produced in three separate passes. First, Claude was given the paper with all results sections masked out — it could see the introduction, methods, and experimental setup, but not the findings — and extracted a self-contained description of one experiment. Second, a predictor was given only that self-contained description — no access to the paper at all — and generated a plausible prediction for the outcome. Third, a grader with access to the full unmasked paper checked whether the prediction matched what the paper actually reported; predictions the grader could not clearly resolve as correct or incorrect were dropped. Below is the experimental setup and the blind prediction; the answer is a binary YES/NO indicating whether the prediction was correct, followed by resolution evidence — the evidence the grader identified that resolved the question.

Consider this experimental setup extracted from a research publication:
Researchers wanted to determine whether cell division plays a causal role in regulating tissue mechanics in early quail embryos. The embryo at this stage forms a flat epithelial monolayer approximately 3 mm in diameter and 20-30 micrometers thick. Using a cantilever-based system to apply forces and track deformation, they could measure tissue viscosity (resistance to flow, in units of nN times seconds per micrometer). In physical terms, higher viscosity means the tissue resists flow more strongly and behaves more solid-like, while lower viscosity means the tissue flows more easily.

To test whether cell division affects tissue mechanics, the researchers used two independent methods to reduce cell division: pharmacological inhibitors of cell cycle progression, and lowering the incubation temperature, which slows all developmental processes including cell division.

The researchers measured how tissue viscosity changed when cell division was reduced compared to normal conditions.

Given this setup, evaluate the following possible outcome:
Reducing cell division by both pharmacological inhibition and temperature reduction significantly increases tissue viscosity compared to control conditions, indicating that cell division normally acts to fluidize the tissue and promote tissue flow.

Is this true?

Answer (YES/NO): YES